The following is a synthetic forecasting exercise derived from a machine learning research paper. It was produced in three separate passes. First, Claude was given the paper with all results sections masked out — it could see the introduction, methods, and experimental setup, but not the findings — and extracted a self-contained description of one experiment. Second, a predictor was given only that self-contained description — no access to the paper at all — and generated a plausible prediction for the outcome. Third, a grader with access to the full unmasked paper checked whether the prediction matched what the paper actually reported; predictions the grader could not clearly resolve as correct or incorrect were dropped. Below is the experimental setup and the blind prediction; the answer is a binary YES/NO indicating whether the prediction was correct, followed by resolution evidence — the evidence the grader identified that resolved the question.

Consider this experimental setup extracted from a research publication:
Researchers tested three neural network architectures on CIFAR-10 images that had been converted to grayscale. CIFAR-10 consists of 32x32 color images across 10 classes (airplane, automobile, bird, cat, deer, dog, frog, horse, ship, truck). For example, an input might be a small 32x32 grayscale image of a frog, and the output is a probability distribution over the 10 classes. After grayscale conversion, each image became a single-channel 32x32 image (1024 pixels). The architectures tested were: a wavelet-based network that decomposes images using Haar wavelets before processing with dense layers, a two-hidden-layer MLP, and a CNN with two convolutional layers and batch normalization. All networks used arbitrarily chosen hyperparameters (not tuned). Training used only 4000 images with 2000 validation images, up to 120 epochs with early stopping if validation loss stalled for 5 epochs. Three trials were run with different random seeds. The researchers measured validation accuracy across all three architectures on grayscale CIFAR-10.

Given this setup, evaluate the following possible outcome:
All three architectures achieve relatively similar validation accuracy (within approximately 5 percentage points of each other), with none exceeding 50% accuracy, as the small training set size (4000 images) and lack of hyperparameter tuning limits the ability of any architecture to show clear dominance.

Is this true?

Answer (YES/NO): NO